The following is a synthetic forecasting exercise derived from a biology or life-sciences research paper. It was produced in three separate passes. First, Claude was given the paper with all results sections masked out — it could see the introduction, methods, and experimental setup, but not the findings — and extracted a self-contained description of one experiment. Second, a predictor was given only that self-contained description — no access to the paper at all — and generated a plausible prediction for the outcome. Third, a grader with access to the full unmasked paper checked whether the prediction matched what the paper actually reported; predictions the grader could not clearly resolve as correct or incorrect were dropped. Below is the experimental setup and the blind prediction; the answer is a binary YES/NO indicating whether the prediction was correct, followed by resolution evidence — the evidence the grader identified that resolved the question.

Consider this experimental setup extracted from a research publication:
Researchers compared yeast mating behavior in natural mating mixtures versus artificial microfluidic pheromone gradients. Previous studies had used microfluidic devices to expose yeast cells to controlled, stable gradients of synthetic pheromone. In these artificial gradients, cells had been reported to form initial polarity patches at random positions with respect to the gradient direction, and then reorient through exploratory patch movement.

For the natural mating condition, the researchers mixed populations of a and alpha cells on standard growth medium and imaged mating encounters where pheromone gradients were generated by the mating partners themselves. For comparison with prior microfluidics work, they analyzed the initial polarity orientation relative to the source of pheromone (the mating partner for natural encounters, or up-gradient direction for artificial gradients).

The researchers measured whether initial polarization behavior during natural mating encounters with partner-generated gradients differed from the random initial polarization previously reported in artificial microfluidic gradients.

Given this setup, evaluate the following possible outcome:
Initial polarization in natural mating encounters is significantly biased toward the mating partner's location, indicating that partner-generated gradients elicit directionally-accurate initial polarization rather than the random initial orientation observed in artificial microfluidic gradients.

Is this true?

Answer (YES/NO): YES